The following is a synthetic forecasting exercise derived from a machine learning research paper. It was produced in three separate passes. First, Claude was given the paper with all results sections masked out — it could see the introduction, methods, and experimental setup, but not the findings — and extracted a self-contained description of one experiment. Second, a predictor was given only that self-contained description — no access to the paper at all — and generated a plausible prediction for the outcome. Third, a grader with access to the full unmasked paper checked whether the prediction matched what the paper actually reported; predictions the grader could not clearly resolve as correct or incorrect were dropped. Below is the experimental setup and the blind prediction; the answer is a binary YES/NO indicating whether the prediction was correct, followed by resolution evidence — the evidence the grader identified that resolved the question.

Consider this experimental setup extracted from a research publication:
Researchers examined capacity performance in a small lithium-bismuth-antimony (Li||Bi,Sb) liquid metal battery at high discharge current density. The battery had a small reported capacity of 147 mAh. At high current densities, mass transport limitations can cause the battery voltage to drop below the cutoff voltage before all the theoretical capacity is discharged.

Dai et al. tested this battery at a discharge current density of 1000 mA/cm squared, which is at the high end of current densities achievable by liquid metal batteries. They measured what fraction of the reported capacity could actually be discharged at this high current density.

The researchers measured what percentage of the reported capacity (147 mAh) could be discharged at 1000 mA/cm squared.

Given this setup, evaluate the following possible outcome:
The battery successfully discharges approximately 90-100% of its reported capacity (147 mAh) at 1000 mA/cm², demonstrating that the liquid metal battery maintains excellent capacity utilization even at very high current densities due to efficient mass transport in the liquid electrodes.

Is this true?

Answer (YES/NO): NO